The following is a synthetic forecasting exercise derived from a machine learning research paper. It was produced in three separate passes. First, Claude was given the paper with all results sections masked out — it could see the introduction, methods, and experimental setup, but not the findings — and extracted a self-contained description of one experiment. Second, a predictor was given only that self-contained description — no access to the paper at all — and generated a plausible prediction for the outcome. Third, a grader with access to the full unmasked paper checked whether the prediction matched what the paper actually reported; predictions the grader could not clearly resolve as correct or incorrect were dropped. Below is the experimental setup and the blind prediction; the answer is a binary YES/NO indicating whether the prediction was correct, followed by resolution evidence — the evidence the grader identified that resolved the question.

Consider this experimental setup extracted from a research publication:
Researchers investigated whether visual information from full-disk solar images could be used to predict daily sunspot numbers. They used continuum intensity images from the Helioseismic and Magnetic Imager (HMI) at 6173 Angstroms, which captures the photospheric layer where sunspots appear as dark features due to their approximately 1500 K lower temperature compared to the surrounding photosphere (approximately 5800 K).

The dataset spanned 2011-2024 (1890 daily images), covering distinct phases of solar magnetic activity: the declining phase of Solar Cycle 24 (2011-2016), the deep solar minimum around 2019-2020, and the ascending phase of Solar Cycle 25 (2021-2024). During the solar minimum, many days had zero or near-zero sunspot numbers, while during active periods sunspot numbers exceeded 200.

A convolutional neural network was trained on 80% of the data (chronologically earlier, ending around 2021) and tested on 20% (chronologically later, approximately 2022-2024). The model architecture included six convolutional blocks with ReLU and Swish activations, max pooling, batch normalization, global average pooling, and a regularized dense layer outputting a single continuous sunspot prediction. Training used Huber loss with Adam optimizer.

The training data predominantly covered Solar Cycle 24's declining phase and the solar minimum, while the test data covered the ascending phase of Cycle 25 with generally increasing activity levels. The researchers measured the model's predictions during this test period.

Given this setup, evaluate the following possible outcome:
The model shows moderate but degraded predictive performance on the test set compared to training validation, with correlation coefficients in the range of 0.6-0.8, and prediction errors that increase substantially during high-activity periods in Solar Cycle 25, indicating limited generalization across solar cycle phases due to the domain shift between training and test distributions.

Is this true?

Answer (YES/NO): NO